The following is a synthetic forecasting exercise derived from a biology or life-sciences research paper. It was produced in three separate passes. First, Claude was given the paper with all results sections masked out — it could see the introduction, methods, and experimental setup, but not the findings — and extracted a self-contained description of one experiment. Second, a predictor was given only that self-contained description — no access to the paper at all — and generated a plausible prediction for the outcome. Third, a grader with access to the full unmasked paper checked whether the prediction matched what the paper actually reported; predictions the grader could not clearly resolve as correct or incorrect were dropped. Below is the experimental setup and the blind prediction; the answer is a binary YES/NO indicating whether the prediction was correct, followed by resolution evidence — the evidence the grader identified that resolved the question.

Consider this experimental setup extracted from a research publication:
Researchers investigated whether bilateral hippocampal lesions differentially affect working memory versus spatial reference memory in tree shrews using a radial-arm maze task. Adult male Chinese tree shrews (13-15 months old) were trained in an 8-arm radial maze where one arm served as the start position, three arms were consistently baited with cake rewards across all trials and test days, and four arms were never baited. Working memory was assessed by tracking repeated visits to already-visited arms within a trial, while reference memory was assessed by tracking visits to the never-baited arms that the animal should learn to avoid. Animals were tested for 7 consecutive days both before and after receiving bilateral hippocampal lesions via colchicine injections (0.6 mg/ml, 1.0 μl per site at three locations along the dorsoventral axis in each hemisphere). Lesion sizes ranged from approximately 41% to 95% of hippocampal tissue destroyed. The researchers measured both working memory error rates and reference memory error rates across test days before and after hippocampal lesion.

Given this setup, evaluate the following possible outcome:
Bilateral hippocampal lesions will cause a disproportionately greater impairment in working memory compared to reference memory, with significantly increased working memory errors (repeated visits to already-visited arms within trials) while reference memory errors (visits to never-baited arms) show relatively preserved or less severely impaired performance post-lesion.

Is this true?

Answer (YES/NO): NO